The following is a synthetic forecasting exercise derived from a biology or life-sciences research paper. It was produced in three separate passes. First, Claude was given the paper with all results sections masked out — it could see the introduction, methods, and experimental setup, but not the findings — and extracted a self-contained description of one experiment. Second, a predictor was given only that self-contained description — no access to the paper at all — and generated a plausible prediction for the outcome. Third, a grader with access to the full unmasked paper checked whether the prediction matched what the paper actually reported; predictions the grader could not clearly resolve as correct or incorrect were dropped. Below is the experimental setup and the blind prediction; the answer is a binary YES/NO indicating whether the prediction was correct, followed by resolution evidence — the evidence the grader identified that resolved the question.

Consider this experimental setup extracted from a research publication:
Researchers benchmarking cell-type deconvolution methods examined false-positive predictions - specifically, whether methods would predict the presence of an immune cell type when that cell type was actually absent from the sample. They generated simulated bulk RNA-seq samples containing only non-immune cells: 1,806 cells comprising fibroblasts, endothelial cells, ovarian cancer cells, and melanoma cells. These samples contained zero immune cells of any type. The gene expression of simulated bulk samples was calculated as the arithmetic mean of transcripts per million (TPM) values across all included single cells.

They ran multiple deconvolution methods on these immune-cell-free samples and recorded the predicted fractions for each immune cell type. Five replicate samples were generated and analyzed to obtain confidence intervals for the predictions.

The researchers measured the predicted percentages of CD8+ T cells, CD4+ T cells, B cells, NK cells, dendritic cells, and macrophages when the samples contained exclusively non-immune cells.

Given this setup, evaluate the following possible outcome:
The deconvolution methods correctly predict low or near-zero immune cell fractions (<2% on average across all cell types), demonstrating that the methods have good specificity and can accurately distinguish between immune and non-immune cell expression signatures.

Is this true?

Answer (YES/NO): NO